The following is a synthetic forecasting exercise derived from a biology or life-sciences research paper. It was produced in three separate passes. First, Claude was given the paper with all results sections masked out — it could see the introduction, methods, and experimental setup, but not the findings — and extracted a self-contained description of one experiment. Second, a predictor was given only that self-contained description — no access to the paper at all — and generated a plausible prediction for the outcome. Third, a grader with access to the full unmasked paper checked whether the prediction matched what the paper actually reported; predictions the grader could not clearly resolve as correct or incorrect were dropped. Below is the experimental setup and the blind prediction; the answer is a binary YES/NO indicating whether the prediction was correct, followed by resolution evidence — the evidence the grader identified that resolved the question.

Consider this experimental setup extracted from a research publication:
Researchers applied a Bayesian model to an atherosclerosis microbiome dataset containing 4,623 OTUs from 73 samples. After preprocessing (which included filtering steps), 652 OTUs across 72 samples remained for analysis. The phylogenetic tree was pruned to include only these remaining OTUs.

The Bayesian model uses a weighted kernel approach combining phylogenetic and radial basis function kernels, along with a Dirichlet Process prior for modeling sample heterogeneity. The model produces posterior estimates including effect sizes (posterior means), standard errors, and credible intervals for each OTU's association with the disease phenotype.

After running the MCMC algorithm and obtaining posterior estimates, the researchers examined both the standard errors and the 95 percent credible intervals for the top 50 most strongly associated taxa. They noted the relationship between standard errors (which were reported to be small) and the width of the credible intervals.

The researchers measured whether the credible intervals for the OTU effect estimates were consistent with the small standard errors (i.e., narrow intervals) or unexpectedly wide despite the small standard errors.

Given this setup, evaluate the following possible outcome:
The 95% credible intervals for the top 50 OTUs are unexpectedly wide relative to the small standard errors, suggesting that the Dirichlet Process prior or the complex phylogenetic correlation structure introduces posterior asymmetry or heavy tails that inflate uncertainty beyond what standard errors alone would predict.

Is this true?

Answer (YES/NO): NO